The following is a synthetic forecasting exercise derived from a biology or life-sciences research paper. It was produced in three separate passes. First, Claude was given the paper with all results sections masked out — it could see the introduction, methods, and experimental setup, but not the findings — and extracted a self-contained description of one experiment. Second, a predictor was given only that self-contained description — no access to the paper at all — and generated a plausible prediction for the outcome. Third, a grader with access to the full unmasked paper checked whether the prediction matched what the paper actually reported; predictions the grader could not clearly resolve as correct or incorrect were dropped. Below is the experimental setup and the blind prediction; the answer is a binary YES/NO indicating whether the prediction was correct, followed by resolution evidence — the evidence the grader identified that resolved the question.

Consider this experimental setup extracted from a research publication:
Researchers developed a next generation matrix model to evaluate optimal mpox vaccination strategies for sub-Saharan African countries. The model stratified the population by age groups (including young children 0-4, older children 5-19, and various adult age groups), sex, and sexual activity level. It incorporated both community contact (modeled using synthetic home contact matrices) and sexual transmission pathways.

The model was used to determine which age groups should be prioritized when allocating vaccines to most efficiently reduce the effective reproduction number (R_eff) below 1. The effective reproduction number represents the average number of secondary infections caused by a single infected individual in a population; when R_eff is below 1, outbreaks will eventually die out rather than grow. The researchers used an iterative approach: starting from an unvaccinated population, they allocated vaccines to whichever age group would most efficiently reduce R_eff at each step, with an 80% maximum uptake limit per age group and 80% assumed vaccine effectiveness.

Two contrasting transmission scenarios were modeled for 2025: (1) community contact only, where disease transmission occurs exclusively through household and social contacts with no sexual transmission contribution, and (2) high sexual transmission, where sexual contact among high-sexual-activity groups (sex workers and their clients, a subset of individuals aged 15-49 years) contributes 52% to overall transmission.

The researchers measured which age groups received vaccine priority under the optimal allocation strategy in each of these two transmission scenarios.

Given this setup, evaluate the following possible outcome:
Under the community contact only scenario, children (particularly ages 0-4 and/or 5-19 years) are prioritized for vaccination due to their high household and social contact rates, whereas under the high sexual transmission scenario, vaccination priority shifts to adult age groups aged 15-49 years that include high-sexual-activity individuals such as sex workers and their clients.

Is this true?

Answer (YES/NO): YES